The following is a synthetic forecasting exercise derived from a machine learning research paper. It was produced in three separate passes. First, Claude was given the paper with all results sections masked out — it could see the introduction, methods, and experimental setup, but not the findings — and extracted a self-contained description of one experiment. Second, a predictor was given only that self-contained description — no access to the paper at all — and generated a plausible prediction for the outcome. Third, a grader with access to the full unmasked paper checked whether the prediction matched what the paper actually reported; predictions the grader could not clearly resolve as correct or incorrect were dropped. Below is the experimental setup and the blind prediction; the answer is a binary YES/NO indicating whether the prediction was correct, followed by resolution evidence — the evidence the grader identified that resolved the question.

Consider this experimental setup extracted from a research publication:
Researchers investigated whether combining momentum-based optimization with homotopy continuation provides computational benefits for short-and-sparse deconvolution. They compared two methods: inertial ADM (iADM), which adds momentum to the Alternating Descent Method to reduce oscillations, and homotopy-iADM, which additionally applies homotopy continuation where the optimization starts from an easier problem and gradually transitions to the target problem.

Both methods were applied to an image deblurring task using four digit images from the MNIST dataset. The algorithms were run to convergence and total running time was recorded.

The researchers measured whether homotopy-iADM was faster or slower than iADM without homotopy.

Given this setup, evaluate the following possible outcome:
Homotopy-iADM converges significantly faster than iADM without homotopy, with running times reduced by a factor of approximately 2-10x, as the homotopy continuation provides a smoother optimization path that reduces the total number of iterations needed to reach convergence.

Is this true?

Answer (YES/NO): NO